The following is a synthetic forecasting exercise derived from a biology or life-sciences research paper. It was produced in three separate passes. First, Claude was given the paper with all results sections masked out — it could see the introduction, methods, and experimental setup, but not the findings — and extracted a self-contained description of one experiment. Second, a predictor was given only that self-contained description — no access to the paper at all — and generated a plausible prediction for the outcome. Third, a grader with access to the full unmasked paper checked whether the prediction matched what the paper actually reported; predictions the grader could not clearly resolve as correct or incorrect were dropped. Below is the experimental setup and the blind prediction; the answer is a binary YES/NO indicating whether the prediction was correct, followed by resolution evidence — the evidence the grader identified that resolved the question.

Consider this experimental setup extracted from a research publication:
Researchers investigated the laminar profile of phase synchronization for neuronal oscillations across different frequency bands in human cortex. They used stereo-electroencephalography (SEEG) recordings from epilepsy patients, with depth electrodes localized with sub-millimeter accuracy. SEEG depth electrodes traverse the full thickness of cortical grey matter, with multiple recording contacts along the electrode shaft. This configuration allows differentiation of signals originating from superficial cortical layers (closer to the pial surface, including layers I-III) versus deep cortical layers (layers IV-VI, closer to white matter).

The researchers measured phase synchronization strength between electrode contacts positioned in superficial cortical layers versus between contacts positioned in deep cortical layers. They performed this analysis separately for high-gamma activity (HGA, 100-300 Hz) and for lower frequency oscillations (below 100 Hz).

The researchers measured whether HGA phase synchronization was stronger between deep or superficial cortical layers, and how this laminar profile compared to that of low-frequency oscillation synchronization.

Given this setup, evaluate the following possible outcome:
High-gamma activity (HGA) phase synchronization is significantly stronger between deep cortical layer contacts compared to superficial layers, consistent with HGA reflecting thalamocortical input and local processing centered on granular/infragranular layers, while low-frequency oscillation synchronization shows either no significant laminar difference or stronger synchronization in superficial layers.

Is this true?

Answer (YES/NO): YES